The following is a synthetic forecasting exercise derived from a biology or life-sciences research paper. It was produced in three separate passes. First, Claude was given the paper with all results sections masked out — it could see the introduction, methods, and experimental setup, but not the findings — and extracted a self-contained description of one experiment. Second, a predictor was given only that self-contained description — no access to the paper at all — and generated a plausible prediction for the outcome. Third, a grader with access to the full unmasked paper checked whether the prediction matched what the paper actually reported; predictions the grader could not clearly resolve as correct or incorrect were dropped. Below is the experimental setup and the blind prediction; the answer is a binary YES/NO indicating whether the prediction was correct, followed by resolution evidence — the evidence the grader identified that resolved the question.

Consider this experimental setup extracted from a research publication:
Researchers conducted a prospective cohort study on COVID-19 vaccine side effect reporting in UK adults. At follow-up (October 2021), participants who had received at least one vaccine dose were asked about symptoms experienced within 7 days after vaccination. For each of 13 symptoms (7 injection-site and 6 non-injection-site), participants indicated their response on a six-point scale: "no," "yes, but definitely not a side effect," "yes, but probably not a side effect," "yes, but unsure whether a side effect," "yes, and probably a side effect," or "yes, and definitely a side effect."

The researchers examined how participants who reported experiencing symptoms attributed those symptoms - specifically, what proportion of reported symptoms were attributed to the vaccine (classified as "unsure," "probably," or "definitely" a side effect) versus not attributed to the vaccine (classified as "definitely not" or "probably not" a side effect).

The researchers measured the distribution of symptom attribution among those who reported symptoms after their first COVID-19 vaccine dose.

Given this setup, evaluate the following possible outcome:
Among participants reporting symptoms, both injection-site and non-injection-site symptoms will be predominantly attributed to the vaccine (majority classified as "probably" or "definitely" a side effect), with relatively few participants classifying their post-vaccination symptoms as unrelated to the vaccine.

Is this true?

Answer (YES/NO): YES